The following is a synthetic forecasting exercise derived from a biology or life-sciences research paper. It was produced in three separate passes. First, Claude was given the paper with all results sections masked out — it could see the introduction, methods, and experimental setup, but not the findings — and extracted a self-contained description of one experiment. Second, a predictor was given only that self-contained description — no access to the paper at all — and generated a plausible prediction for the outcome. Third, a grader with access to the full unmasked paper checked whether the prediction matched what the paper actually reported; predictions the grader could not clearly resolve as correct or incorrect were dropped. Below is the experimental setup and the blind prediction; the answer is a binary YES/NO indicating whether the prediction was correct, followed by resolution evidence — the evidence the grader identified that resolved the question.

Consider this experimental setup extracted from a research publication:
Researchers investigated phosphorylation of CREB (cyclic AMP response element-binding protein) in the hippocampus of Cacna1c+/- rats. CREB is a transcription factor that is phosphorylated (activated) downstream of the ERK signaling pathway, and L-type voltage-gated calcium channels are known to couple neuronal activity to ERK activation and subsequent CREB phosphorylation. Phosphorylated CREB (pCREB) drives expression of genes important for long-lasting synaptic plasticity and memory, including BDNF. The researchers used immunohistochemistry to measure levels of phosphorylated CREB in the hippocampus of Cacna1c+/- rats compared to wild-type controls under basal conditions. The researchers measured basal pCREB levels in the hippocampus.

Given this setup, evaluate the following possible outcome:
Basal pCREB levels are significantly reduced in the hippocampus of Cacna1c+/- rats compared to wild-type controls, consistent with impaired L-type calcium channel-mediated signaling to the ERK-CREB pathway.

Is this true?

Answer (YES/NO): YES